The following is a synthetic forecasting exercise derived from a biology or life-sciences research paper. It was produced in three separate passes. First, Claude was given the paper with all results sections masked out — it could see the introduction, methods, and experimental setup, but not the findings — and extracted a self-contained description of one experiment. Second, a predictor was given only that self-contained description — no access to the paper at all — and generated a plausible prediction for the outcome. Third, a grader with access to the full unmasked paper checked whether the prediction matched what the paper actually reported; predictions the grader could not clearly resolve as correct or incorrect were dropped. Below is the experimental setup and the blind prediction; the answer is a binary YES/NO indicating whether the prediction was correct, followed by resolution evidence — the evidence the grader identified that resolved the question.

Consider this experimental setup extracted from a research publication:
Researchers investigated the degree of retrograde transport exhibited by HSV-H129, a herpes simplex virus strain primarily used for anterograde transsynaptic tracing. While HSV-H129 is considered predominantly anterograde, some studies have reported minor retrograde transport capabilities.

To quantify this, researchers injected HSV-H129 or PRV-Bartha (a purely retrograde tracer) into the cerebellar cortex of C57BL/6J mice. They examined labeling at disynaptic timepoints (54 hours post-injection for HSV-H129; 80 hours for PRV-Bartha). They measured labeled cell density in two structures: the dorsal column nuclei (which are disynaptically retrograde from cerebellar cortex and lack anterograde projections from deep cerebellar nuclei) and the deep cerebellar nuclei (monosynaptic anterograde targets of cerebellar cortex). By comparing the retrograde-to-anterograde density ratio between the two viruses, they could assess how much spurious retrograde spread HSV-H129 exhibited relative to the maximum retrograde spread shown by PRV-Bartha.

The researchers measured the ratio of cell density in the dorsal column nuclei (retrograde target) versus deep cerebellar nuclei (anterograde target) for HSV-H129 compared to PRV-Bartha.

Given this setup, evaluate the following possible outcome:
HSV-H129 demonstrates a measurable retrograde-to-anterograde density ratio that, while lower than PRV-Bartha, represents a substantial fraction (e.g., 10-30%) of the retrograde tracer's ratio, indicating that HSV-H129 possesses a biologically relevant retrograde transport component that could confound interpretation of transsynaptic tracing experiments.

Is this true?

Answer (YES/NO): NO